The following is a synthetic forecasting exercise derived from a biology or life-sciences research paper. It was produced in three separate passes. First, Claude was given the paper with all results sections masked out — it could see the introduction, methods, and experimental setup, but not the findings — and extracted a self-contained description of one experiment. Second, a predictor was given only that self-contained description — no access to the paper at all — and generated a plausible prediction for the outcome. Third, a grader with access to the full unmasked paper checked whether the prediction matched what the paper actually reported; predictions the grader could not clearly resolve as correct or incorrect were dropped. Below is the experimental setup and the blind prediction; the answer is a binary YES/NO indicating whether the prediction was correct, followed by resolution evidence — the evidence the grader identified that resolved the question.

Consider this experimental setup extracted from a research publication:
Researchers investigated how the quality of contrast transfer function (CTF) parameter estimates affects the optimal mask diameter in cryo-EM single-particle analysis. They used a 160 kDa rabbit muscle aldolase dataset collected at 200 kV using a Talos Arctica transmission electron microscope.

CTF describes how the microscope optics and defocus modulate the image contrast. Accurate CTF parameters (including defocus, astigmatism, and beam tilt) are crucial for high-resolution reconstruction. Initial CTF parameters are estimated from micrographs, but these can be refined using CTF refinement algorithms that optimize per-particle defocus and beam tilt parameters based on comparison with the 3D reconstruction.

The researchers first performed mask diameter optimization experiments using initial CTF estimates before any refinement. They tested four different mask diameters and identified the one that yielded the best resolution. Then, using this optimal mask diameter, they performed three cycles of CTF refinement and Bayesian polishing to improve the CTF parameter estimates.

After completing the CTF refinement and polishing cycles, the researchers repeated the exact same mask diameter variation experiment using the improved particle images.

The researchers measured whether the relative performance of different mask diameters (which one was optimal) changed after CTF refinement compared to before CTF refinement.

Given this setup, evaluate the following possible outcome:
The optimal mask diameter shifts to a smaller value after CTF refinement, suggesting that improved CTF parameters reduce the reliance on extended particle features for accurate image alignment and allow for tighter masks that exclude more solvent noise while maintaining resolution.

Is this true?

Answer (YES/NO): NO